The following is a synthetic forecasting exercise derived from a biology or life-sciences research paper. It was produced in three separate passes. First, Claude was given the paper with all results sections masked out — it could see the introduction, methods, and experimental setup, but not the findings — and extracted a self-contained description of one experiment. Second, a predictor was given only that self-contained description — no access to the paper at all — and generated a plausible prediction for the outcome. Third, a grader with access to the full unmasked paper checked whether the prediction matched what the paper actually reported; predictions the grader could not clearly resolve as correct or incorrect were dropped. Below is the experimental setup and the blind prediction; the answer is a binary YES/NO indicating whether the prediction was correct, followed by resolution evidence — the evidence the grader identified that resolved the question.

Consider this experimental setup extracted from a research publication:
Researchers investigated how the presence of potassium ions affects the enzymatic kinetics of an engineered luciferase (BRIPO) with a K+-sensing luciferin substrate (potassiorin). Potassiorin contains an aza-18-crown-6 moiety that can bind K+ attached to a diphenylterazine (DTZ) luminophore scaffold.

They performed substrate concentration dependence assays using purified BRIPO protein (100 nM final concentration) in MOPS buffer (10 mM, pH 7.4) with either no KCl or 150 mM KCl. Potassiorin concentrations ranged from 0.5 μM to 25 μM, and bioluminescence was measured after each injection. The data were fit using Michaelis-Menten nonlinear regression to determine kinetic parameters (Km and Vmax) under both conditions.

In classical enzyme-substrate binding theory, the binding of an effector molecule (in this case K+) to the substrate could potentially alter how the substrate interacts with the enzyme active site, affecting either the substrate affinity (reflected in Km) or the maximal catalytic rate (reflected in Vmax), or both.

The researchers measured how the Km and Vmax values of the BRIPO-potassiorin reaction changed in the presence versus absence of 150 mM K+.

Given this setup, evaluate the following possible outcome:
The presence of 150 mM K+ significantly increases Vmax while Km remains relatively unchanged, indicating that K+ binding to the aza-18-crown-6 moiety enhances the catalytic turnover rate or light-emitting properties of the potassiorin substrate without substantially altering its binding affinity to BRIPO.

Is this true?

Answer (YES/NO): NO